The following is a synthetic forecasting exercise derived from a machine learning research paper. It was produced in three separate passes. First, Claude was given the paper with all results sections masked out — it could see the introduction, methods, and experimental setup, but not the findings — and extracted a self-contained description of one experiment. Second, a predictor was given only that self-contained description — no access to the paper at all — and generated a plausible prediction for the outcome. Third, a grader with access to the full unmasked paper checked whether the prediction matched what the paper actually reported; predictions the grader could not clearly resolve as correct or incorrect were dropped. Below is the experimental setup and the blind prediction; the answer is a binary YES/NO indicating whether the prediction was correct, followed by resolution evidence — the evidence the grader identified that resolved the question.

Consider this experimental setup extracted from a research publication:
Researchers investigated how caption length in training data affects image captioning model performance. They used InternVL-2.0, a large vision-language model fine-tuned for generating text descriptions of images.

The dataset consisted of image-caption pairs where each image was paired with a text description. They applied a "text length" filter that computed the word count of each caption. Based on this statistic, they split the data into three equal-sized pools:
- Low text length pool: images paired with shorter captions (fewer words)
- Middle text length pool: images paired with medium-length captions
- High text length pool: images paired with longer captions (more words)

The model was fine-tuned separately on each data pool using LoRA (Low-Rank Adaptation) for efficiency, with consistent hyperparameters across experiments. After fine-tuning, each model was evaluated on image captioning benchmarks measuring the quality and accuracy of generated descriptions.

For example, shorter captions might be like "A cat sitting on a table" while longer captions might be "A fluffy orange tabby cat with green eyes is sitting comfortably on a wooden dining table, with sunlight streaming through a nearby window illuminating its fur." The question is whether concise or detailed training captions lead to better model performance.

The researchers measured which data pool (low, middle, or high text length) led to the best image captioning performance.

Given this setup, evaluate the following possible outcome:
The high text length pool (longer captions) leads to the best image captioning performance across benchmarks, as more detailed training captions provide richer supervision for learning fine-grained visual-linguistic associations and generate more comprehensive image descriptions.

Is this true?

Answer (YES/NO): NO